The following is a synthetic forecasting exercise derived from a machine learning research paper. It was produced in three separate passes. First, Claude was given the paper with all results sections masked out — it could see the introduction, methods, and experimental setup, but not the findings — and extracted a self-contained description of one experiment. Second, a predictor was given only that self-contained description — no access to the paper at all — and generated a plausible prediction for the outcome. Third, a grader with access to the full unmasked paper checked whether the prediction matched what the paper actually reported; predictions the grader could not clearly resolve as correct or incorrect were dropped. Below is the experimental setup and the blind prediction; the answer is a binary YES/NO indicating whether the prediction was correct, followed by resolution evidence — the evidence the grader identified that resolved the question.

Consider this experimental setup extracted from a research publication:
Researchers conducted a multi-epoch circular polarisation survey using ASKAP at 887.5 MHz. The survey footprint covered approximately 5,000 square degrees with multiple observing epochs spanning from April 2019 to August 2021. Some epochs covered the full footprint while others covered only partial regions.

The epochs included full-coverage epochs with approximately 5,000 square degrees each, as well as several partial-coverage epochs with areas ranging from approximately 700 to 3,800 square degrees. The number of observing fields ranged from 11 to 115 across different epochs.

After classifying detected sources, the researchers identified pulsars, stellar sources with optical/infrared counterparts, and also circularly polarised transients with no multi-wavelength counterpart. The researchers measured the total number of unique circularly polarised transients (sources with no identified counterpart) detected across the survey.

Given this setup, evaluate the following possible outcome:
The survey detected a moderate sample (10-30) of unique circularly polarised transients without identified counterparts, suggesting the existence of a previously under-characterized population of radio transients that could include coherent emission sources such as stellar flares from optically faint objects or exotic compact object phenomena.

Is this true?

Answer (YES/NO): NO